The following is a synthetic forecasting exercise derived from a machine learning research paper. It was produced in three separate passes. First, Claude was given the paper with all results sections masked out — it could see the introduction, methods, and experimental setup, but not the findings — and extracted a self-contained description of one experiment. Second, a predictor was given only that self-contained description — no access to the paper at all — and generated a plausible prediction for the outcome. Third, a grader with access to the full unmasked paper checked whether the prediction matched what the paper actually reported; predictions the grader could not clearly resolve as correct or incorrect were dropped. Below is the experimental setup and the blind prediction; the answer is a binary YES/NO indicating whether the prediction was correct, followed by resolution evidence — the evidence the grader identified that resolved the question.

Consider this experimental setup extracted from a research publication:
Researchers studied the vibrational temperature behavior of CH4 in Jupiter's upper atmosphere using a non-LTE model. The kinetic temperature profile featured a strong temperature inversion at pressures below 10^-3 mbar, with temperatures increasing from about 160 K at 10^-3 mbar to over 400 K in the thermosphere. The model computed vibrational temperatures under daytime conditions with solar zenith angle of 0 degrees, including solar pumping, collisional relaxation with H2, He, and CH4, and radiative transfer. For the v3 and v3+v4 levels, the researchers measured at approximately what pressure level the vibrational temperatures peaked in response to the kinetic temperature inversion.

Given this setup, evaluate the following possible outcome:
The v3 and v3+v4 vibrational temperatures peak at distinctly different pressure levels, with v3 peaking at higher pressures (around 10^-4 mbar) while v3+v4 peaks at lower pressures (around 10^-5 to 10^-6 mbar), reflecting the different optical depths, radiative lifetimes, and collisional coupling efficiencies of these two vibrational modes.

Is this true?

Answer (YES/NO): NO